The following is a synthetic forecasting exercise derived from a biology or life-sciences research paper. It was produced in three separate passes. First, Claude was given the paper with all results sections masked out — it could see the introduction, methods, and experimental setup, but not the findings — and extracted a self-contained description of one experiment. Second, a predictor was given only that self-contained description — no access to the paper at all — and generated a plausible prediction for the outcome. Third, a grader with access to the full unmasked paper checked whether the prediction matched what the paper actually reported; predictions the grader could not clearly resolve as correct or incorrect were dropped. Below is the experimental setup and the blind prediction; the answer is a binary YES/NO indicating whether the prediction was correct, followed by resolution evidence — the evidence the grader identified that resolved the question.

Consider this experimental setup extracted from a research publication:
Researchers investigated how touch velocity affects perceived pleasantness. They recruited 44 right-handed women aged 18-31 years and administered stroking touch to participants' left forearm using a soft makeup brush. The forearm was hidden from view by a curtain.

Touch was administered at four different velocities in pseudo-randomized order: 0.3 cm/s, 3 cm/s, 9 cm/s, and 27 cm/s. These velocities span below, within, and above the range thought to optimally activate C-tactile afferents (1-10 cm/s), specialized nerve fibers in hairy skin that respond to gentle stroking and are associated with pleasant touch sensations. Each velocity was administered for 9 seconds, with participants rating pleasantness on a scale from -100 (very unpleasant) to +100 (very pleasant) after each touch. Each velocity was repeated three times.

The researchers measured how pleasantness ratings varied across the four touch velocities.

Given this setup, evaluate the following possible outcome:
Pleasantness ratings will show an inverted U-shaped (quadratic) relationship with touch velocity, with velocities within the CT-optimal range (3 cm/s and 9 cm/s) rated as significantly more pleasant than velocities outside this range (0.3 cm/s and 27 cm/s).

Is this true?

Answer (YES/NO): YES